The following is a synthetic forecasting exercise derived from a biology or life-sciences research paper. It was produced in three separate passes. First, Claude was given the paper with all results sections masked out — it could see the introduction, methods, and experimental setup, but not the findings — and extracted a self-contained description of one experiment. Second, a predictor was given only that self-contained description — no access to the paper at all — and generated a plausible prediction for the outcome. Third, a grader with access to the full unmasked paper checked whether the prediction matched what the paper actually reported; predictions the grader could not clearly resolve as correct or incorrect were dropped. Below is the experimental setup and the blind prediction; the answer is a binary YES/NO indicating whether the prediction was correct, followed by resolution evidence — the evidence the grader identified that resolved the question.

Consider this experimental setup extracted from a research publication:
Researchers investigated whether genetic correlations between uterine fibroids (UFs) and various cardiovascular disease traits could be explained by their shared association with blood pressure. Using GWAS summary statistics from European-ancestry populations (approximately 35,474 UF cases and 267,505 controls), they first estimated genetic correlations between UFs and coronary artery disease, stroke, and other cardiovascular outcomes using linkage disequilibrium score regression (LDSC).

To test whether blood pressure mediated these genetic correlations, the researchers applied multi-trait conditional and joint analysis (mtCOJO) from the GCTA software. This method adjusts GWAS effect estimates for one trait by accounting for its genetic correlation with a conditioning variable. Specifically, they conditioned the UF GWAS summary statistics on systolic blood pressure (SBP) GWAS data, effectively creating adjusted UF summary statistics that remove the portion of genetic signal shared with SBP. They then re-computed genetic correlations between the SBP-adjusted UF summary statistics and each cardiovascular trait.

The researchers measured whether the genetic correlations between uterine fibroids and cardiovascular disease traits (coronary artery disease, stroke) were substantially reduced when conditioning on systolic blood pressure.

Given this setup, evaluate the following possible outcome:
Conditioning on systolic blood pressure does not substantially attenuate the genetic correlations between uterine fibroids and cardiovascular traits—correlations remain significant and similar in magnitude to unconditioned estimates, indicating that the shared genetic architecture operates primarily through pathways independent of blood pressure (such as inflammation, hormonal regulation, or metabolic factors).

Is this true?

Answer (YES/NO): NO